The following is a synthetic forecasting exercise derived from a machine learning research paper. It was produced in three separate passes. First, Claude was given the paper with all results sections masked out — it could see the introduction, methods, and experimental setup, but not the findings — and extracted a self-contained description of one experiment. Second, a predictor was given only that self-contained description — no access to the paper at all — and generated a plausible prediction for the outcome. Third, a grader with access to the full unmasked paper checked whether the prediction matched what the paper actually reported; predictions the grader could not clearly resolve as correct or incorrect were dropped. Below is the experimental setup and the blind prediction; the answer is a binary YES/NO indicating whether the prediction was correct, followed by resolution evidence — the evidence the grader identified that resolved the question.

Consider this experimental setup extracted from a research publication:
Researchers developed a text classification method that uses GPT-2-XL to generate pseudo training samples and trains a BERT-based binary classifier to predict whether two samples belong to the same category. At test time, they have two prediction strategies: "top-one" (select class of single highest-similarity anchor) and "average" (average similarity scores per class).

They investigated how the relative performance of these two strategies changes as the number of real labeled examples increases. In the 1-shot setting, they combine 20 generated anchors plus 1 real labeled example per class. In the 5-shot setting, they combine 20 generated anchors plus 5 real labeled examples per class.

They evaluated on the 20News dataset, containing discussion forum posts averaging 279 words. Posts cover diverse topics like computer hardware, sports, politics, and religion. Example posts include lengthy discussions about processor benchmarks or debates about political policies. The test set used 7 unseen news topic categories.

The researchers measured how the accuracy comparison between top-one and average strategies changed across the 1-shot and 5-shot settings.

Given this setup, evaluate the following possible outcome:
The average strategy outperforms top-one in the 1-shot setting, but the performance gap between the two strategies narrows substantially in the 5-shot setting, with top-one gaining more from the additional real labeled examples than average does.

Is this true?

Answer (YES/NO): NO